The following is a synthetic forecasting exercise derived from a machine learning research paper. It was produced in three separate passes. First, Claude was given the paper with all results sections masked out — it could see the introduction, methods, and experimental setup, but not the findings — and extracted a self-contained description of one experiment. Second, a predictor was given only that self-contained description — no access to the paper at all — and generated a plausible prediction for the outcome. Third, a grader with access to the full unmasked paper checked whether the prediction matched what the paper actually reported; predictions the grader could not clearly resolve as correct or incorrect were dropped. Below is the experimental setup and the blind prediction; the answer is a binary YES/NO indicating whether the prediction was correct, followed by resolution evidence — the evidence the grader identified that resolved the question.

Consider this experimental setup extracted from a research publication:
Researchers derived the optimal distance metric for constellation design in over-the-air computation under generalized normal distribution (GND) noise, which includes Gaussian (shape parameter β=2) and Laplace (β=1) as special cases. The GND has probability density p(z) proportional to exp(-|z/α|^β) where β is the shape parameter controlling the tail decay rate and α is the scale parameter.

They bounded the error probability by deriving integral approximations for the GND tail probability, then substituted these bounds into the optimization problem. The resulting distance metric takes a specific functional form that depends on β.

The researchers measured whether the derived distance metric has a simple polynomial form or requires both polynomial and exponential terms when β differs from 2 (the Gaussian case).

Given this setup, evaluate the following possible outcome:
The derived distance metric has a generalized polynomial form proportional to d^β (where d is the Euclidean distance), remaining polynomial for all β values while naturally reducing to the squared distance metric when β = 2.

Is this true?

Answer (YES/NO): NO